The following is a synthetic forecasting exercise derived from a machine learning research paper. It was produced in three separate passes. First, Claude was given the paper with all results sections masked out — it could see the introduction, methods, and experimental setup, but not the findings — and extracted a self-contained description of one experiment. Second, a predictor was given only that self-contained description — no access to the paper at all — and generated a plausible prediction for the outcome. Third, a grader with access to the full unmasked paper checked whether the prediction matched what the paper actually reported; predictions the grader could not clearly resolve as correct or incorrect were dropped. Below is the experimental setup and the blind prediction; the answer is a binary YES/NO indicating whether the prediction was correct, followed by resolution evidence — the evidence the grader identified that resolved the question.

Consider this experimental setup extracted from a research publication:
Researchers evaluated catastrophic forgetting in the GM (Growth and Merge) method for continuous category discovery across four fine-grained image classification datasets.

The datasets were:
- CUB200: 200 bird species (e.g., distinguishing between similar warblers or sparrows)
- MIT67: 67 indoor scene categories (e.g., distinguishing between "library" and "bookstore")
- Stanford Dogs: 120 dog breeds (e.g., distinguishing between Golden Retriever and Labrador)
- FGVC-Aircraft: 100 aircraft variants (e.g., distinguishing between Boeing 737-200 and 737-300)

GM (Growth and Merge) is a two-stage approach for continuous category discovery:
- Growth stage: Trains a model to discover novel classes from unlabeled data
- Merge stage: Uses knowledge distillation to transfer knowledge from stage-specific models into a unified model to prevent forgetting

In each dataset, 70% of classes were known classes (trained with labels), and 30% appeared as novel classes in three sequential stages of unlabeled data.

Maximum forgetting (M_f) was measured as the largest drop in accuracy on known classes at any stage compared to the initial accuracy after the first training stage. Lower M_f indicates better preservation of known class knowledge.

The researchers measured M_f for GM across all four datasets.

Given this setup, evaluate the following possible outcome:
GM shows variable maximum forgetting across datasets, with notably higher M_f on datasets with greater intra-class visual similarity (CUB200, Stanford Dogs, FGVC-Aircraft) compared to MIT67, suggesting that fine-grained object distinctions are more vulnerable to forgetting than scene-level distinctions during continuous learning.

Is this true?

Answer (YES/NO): NO